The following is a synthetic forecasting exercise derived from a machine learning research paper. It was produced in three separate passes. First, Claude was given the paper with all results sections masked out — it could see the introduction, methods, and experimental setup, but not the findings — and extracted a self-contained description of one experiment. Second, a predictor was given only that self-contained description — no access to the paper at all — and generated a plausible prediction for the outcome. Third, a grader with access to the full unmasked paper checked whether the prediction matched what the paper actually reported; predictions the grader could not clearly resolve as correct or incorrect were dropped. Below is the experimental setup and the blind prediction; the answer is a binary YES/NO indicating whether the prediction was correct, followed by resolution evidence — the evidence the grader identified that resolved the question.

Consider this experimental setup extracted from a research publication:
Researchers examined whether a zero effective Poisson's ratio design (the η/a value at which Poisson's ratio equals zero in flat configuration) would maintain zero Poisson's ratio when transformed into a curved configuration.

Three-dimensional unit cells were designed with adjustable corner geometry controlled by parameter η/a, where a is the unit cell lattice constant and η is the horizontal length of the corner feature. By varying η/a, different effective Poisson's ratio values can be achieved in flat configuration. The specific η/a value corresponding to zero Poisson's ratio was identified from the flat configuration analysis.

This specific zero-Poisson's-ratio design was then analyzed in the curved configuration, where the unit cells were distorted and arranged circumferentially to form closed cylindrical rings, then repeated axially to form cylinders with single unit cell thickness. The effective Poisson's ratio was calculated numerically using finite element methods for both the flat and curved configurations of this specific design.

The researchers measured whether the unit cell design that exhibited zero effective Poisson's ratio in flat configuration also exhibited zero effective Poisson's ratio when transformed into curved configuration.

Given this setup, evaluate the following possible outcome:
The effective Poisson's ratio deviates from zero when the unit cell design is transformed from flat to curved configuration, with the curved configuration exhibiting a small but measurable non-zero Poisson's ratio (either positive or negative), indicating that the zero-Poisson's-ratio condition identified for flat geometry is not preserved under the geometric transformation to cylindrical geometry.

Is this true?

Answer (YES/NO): YES